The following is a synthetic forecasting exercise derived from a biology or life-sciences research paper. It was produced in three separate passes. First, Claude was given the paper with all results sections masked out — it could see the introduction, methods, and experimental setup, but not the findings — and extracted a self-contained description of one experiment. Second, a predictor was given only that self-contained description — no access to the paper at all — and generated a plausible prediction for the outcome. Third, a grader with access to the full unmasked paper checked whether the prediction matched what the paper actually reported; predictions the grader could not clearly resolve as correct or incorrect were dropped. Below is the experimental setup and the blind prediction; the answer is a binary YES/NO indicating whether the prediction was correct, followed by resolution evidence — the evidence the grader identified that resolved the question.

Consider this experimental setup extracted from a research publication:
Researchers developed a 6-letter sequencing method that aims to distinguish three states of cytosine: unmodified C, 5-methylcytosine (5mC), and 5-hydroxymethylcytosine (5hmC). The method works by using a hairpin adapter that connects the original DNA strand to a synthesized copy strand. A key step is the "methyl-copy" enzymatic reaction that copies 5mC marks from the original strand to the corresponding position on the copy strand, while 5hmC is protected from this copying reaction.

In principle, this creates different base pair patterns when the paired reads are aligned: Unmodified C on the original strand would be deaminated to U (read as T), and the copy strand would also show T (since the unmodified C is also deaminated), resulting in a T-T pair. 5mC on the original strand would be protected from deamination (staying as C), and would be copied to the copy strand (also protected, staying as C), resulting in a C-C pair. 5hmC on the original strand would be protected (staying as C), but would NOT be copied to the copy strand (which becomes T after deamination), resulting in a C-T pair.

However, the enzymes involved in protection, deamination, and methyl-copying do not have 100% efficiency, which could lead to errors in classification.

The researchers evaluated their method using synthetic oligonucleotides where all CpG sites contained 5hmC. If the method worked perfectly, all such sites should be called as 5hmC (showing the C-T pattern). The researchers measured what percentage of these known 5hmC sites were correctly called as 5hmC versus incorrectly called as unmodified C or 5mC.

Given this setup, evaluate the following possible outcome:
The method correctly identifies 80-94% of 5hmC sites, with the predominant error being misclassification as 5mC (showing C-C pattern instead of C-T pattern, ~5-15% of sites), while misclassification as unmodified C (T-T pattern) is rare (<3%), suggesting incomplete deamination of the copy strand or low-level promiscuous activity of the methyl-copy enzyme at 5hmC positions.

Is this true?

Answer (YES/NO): NO